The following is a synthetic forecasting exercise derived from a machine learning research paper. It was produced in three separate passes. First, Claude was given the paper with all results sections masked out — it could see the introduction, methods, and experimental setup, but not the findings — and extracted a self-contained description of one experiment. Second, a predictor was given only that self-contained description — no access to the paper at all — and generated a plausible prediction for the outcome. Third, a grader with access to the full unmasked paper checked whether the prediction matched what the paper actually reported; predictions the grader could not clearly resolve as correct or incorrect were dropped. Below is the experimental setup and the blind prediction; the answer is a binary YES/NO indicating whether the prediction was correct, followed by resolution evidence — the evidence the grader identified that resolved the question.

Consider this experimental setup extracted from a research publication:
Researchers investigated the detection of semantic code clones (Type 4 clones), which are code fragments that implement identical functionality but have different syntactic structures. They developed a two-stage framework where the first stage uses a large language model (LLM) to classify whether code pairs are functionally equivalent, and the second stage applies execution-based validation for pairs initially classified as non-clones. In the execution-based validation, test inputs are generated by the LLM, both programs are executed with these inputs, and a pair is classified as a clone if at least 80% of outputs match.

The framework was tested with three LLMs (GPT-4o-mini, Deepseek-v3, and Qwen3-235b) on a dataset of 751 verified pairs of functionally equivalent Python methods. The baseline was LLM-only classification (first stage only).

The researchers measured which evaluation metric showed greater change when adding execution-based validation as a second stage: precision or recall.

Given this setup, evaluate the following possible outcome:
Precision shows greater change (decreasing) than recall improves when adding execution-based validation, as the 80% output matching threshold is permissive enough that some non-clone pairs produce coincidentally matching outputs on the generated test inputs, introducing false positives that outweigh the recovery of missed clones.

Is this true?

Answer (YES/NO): NO